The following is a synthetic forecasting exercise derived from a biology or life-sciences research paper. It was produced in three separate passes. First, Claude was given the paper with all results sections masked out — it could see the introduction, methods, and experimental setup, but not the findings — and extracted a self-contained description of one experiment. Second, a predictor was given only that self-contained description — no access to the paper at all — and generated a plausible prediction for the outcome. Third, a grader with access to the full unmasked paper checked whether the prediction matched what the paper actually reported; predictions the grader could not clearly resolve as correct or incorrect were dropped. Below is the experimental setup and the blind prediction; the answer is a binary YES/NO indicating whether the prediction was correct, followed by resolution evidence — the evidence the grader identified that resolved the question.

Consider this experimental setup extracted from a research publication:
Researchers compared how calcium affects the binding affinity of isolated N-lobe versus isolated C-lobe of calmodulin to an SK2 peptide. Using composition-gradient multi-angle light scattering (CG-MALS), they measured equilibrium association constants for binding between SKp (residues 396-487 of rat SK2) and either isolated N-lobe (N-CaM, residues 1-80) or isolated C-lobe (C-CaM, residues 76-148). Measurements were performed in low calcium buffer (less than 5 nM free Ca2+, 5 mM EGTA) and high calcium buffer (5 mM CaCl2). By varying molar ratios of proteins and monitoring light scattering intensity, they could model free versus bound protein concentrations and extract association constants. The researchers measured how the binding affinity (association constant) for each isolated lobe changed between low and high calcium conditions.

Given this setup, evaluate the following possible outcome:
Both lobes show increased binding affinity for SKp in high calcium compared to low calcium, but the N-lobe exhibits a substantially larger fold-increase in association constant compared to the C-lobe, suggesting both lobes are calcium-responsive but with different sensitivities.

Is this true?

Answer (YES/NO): NO